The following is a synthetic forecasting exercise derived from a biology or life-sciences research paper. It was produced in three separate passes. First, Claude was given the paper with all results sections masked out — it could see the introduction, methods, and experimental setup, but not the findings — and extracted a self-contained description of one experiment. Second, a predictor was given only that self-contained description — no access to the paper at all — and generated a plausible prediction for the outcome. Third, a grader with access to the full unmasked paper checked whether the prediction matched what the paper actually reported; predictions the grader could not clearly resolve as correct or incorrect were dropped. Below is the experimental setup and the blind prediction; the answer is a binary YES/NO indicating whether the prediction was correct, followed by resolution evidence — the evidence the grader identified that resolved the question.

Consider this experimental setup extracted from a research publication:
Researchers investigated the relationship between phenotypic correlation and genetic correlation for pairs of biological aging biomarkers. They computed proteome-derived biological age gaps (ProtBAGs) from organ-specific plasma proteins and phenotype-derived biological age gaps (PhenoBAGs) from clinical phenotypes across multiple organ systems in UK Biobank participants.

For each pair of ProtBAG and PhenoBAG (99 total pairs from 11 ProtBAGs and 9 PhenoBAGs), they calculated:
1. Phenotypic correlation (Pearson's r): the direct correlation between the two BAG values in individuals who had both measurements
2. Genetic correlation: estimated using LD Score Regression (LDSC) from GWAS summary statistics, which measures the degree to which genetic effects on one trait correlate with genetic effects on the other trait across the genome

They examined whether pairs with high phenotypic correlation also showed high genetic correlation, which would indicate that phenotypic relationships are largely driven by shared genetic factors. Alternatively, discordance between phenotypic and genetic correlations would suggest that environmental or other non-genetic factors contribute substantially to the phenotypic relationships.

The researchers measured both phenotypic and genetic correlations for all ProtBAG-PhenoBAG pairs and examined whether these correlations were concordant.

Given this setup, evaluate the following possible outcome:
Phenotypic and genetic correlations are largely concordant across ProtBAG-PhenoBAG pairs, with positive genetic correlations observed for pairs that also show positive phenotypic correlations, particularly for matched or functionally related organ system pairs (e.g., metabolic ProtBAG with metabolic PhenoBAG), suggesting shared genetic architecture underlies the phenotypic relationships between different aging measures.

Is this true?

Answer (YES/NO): NO